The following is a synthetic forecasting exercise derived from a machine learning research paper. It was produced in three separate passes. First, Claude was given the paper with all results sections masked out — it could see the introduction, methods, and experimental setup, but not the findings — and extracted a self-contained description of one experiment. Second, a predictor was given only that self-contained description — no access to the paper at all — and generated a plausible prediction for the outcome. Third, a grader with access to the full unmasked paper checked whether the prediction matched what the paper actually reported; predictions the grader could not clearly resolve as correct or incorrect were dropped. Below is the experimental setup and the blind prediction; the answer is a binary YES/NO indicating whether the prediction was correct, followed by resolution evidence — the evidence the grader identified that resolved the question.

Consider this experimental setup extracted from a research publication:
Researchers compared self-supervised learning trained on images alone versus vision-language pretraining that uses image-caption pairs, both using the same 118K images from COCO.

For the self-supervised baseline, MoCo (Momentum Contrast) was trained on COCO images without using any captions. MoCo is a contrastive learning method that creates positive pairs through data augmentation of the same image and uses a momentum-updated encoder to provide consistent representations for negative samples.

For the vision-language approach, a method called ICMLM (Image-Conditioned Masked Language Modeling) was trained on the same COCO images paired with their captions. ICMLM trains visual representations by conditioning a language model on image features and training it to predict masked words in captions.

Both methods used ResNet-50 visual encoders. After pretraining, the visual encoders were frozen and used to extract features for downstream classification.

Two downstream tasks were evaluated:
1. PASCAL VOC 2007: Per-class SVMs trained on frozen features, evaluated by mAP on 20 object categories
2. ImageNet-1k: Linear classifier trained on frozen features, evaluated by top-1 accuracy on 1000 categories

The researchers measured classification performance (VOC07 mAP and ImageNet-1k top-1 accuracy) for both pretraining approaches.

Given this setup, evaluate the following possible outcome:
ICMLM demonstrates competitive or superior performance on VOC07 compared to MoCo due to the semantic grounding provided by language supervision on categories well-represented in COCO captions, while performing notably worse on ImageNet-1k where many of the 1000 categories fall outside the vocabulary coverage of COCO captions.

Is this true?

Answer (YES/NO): NO